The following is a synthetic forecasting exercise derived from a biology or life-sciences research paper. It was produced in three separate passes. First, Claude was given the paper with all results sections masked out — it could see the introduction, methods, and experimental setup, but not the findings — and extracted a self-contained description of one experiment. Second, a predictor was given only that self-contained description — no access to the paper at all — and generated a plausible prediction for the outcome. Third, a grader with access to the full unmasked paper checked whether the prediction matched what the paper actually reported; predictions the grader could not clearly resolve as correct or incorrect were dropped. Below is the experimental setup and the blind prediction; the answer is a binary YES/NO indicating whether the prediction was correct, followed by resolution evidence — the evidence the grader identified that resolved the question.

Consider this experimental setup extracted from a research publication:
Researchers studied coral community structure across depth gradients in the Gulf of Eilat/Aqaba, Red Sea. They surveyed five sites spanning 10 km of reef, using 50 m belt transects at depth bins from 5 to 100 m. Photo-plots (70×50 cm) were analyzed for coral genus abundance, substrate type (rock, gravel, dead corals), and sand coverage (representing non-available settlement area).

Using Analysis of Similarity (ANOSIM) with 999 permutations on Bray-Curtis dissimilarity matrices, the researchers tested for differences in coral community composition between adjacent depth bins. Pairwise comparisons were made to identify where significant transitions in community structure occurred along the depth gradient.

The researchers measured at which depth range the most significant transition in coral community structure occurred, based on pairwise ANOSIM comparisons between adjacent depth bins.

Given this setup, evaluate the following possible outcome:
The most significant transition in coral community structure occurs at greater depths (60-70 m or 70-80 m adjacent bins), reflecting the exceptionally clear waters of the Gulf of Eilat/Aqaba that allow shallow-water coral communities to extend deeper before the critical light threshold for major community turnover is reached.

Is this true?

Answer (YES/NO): NO